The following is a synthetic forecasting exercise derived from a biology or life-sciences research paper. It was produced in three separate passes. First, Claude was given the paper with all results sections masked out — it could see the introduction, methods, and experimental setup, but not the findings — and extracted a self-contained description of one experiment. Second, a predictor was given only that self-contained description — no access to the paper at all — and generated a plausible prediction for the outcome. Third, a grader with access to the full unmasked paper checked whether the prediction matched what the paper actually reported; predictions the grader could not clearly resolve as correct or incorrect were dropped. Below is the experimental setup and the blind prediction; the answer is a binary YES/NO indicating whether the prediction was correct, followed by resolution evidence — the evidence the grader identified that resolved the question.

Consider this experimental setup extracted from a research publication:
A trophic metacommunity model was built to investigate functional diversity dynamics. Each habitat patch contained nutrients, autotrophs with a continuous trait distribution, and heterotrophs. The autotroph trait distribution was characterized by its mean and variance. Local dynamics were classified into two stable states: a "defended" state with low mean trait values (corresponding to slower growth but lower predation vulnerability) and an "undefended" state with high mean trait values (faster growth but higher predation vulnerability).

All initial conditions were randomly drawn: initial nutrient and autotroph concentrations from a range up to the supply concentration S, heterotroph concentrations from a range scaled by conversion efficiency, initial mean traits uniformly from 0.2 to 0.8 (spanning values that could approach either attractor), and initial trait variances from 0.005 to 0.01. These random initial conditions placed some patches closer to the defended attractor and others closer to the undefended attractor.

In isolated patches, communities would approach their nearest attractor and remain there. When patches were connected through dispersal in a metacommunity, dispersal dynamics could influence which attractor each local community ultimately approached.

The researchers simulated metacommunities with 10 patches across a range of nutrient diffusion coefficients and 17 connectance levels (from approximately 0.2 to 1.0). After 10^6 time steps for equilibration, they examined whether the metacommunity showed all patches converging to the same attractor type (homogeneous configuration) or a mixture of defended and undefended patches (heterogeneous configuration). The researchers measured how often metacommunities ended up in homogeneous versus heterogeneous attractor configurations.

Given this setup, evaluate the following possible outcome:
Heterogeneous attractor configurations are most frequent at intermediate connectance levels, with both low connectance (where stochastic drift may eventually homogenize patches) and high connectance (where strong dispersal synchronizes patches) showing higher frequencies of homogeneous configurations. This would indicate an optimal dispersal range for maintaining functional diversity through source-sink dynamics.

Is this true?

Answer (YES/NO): NO